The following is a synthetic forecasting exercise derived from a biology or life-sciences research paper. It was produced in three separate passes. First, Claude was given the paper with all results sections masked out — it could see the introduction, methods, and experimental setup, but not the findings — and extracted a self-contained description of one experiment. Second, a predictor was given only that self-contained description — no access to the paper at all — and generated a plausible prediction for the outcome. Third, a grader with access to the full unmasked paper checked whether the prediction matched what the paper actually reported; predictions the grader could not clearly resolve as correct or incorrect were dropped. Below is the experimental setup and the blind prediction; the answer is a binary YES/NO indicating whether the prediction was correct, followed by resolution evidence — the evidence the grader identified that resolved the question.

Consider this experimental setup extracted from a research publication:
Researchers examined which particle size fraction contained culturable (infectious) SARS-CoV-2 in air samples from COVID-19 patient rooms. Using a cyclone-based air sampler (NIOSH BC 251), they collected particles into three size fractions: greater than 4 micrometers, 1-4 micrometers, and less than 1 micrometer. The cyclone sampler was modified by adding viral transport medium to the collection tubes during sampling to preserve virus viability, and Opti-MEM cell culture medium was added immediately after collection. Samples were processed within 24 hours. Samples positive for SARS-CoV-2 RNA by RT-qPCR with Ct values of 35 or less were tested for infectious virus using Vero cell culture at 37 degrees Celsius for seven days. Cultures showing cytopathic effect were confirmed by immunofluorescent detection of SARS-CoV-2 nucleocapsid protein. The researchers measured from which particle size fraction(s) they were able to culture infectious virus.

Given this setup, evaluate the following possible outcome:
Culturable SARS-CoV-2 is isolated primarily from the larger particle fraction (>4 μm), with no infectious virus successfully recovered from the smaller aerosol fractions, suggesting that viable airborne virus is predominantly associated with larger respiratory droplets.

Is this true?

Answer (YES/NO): YES